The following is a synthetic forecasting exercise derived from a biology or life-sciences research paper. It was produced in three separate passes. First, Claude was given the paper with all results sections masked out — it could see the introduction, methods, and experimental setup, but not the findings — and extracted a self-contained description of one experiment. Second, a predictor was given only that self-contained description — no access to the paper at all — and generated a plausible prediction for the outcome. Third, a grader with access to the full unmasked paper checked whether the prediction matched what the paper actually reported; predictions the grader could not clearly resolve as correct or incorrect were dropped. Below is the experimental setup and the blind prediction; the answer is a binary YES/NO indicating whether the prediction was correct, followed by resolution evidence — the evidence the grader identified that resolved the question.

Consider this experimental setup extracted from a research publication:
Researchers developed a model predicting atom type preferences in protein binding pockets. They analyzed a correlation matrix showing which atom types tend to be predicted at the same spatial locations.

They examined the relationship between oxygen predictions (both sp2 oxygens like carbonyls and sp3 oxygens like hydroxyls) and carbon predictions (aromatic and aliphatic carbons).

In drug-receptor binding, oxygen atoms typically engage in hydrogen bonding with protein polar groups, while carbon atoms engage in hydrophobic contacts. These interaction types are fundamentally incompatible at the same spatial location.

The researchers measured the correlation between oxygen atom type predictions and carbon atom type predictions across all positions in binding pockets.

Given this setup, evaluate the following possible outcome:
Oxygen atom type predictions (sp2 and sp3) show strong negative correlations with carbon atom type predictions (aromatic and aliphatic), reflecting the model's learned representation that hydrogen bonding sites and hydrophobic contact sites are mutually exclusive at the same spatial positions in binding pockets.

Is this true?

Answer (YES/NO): YES